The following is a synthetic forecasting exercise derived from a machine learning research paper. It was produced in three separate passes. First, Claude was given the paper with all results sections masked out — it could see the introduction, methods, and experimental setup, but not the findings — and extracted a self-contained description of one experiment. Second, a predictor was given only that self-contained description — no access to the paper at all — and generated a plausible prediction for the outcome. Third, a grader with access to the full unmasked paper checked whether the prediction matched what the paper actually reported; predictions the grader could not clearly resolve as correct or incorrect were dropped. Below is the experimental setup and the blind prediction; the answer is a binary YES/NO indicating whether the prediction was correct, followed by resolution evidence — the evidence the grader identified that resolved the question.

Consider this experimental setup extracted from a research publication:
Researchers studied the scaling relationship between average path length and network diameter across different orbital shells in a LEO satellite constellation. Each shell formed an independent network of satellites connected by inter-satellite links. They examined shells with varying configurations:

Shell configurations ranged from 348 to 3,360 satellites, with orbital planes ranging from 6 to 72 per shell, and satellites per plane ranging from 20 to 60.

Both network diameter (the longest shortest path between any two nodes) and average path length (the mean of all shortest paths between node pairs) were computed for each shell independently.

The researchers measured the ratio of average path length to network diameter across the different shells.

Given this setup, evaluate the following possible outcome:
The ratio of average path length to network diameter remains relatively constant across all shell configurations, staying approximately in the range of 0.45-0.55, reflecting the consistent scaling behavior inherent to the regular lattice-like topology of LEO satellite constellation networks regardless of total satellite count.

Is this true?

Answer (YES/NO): NO